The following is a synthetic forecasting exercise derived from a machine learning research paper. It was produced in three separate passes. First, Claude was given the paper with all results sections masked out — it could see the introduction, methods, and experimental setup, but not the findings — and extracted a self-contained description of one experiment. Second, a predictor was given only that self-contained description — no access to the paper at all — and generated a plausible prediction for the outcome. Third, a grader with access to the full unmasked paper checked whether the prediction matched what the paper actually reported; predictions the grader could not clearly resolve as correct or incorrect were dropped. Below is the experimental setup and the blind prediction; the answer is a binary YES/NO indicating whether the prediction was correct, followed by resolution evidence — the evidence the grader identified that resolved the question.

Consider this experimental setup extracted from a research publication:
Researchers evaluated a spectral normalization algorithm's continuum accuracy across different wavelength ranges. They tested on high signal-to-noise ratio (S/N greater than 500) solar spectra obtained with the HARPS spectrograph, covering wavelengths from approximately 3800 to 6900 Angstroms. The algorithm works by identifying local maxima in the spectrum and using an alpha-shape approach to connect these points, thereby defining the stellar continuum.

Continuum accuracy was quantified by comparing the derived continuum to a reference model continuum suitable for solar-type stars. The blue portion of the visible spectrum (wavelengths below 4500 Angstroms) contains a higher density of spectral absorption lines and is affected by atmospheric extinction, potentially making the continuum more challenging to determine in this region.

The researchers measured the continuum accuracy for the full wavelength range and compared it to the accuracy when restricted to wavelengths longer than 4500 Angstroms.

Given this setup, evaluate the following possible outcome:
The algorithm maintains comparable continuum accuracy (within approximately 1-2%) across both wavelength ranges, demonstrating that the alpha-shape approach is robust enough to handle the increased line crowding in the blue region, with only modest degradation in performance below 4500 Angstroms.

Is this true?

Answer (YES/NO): NO